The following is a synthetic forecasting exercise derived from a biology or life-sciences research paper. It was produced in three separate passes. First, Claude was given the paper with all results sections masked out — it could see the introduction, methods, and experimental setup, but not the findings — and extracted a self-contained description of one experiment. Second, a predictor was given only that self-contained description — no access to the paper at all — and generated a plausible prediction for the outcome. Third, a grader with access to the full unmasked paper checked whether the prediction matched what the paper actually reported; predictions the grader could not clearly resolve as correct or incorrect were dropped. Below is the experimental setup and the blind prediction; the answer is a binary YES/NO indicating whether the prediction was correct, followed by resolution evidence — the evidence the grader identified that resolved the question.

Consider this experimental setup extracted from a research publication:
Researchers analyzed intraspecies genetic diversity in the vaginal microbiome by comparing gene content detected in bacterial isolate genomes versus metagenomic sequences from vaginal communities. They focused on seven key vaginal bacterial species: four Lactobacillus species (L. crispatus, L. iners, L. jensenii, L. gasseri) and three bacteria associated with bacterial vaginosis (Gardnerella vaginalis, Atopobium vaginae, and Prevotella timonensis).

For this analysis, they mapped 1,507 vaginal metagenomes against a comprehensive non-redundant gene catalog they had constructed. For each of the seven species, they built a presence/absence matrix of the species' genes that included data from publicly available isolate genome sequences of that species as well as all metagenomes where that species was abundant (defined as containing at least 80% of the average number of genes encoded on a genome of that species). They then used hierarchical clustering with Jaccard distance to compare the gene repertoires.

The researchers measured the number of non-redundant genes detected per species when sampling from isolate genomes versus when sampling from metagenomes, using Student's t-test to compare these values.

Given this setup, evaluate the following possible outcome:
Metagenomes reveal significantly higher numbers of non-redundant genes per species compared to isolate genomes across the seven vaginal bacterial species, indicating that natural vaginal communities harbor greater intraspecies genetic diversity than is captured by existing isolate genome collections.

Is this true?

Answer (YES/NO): YES